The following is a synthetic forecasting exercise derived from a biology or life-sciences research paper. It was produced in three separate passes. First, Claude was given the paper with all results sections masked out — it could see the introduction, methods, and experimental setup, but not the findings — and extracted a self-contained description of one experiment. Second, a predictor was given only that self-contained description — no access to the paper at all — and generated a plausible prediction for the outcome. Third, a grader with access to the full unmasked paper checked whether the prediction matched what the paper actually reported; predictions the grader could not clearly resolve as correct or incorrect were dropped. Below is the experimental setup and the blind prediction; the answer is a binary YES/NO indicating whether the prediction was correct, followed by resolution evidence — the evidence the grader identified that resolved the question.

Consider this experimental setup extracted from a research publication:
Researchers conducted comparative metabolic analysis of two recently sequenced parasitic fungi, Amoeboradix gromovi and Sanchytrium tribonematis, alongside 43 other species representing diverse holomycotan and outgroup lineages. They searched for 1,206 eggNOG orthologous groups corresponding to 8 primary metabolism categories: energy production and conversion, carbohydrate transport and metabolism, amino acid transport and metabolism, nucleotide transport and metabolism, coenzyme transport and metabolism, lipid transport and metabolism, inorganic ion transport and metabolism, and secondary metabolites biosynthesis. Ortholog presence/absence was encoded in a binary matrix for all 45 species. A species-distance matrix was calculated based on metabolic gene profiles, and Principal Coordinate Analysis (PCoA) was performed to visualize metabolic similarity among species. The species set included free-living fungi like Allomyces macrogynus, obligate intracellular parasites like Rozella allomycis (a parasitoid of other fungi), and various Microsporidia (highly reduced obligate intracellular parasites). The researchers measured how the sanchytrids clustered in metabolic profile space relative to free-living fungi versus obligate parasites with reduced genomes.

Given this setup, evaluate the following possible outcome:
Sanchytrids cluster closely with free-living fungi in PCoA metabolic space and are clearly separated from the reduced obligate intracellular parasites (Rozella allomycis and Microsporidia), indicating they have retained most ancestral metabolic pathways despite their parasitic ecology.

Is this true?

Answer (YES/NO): NO